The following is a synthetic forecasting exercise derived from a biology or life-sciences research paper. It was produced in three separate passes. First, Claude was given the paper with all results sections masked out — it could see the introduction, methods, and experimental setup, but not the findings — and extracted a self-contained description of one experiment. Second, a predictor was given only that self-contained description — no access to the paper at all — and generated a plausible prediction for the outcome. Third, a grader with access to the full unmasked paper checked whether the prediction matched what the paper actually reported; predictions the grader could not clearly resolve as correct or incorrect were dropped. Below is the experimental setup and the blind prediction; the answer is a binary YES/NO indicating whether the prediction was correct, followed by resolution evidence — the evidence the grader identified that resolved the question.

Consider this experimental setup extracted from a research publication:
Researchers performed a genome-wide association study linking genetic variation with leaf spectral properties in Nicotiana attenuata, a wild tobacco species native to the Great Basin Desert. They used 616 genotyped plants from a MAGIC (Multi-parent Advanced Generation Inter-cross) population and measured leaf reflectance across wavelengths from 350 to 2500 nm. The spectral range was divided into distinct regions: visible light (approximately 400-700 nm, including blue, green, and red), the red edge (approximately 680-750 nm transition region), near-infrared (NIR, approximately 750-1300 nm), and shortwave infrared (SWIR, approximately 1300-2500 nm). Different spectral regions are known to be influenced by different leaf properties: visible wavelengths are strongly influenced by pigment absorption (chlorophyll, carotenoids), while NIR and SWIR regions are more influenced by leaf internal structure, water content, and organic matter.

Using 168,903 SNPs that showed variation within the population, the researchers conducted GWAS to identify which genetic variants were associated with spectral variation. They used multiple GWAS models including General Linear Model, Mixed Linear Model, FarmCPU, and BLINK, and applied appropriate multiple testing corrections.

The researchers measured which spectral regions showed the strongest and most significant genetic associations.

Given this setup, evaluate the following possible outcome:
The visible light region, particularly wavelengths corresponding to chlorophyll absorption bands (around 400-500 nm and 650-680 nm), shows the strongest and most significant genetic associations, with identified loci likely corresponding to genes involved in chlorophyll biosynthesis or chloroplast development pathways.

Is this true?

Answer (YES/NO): NO